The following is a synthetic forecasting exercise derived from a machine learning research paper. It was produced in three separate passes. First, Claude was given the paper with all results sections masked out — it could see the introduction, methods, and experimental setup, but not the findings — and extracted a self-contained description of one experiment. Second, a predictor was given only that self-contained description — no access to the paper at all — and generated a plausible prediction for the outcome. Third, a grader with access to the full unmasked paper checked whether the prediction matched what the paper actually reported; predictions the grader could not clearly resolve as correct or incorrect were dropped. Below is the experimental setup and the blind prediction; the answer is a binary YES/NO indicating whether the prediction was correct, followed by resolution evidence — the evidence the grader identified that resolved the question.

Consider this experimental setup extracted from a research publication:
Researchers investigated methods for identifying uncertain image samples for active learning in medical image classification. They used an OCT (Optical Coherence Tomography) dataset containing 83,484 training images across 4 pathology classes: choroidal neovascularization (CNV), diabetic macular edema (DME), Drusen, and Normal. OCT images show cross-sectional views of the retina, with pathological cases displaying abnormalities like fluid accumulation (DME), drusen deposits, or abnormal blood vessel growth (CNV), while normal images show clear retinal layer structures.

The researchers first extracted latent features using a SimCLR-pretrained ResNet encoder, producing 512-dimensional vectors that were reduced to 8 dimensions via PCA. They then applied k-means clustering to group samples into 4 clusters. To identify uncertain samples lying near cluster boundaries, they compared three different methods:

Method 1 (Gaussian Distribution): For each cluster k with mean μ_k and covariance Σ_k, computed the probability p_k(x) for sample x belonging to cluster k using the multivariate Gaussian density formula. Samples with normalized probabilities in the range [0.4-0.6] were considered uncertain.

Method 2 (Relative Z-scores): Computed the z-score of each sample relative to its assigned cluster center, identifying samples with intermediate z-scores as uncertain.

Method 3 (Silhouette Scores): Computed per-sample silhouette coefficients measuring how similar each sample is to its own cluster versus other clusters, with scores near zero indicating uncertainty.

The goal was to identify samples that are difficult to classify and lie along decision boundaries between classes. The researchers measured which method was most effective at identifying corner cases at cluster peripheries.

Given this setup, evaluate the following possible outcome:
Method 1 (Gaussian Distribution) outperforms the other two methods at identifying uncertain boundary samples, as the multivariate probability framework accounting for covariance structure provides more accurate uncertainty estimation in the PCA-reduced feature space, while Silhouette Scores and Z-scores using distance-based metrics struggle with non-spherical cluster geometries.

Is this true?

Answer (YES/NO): YES